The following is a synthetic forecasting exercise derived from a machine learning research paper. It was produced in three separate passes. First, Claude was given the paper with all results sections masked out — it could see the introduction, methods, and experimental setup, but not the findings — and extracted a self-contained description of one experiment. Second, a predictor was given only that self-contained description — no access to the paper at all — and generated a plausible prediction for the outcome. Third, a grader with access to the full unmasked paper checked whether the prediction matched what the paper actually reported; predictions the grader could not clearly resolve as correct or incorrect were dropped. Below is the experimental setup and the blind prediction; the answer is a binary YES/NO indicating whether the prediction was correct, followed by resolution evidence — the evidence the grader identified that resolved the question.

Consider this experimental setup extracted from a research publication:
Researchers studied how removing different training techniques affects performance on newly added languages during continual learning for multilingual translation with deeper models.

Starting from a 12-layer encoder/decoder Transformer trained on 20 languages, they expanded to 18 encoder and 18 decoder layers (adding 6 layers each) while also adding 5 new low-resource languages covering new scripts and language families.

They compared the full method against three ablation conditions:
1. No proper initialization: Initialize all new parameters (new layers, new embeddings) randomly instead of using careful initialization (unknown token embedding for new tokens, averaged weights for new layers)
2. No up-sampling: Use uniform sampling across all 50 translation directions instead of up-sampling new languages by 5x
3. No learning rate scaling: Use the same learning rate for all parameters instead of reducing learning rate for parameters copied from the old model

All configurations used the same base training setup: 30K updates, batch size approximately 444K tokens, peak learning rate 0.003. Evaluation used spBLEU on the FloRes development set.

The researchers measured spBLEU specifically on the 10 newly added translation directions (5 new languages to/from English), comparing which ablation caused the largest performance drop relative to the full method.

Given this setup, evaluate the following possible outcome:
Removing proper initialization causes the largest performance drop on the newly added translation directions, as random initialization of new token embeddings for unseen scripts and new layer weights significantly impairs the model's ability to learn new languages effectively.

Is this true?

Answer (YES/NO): NO